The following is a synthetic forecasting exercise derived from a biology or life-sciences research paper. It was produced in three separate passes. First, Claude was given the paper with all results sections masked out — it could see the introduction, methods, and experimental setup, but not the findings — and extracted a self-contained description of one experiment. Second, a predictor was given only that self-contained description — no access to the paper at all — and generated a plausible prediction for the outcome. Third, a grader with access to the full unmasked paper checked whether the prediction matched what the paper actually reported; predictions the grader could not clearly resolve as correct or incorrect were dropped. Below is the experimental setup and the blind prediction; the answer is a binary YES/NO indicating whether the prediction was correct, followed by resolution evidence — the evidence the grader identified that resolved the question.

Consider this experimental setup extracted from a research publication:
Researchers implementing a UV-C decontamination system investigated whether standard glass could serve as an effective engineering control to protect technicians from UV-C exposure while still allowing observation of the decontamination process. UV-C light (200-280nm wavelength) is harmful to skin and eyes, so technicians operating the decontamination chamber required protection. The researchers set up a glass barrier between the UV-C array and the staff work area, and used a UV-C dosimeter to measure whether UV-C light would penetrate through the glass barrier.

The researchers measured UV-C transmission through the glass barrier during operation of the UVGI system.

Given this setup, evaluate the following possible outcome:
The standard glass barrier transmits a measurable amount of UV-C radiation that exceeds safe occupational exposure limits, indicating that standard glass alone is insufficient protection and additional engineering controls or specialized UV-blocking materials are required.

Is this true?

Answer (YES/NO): NO